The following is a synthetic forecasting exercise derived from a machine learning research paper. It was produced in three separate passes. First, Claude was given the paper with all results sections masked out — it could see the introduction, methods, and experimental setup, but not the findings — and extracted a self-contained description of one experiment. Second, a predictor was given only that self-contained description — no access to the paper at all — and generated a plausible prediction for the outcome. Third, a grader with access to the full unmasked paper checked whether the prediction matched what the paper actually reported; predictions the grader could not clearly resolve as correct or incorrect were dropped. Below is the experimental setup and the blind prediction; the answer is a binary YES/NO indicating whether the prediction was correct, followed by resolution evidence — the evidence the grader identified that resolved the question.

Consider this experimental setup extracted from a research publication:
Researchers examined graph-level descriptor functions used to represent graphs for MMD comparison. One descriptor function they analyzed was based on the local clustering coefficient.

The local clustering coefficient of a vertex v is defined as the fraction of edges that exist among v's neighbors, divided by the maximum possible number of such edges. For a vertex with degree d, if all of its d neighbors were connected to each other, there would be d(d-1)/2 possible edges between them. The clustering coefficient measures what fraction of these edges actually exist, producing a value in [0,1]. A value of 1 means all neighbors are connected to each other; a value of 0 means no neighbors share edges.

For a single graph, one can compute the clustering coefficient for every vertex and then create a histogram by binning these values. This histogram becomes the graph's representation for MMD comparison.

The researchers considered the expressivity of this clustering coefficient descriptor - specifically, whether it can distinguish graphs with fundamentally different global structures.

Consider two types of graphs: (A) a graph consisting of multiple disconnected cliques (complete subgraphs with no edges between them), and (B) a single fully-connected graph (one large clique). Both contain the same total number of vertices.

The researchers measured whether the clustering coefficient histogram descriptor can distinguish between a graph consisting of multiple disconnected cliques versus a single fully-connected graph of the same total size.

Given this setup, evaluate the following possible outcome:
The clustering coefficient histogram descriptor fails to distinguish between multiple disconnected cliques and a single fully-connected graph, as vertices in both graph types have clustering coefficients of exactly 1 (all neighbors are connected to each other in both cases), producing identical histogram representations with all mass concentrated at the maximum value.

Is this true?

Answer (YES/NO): YES